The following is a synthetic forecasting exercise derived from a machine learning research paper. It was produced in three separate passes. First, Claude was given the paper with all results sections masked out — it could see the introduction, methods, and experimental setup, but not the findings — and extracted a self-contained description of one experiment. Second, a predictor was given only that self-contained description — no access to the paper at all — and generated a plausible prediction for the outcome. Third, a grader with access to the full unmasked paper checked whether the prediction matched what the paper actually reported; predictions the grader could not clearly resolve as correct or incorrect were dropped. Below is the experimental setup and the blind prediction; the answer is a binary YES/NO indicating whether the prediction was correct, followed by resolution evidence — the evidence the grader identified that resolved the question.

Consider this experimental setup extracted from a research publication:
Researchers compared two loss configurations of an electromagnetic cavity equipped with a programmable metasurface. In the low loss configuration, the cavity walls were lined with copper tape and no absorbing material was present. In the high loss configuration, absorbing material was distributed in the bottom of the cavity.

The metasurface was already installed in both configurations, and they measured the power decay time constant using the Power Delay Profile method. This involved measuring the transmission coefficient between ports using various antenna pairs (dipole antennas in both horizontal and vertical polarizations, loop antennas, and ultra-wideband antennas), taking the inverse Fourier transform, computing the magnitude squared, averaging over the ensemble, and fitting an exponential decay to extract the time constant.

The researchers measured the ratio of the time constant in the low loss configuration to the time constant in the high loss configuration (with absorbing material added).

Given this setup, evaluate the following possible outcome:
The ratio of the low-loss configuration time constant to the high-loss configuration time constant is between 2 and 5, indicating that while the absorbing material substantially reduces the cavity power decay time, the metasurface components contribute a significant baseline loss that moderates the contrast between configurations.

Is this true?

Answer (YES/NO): YES